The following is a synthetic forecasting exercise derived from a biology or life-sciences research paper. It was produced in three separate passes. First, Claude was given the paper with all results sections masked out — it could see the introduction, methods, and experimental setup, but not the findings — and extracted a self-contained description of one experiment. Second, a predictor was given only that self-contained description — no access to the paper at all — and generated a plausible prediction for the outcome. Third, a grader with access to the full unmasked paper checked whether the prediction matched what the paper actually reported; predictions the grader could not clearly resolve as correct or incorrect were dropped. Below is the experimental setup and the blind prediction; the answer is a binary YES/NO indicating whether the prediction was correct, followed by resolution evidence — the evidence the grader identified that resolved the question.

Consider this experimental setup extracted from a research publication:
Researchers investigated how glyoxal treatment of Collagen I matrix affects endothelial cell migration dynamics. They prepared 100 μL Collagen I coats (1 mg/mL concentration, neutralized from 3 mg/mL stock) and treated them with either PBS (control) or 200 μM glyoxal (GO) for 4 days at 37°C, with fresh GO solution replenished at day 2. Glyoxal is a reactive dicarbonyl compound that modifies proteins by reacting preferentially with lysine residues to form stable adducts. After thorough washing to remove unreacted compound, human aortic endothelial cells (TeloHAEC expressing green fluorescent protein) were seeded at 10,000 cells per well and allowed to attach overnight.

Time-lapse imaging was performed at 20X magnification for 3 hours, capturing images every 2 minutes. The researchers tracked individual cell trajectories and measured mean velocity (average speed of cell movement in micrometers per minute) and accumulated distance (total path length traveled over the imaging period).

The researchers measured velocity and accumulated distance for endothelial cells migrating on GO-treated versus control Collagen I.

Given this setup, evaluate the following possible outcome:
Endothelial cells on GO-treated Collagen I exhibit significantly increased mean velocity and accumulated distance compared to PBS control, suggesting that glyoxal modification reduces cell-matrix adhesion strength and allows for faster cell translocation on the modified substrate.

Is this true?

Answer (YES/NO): NO